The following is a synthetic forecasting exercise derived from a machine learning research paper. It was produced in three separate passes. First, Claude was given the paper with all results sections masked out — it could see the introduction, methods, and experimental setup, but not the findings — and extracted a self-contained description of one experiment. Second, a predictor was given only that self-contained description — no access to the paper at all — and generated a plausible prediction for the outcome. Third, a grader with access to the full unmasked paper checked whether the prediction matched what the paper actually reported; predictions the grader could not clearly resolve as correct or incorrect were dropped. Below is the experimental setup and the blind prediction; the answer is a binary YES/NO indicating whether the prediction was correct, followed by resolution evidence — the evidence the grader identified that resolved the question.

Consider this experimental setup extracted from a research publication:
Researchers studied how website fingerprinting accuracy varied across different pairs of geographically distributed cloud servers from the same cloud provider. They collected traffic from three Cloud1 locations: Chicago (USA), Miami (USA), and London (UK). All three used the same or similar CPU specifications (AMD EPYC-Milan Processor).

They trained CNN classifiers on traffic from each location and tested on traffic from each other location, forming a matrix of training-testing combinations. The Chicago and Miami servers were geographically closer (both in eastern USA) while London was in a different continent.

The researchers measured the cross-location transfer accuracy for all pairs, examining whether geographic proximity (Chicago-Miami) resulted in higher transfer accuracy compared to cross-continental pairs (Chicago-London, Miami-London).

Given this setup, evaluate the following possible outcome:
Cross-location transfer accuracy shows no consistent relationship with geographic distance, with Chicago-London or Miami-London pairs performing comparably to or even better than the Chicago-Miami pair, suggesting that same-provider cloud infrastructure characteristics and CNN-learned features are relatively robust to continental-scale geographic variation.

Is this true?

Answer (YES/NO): NO